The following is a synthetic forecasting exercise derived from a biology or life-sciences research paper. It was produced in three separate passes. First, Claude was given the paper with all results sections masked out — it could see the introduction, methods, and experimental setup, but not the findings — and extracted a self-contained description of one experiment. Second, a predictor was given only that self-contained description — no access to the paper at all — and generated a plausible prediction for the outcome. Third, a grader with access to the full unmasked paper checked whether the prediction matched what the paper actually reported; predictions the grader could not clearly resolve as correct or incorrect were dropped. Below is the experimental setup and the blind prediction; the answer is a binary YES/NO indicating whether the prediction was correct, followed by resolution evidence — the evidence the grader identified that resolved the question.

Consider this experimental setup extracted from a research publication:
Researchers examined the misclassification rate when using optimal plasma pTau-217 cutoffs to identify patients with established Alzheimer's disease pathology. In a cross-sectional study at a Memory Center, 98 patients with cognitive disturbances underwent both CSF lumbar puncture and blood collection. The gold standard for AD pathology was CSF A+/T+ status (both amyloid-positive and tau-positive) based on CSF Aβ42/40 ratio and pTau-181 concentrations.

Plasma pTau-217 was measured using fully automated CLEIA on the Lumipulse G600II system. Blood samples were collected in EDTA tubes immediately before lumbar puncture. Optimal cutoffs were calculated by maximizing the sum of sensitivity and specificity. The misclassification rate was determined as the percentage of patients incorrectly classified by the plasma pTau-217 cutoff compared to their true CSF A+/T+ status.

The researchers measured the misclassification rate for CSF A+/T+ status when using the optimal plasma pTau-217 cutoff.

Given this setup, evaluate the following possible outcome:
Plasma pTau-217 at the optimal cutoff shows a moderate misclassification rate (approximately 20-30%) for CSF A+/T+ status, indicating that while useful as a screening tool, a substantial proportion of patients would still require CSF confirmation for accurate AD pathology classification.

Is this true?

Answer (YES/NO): NO